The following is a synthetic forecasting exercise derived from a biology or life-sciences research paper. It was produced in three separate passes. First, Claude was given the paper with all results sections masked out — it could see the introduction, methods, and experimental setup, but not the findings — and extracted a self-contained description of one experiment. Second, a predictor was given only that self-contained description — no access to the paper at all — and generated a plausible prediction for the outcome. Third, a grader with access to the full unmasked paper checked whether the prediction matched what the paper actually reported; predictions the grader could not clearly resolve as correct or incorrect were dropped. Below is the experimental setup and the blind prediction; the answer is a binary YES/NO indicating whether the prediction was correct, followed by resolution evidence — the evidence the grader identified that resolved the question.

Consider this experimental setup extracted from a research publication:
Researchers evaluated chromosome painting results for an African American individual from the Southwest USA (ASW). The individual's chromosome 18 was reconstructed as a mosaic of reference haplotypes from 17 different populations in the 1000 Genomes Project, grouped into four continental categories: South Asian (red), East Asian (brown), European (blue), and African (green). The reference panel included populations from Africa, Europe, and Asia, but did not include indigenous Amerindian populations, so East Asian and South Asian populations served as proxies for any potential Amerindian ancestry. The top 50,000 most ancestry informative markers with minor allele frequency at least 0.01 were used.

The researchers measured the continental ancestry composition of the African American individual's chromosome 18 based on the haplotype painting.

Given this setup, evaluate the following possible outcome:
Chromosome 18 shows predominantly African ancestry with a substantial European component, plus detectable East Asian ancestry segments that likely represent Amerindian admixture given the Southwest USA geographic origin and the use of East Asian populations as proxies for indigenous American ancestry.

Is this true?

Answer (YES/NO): NO